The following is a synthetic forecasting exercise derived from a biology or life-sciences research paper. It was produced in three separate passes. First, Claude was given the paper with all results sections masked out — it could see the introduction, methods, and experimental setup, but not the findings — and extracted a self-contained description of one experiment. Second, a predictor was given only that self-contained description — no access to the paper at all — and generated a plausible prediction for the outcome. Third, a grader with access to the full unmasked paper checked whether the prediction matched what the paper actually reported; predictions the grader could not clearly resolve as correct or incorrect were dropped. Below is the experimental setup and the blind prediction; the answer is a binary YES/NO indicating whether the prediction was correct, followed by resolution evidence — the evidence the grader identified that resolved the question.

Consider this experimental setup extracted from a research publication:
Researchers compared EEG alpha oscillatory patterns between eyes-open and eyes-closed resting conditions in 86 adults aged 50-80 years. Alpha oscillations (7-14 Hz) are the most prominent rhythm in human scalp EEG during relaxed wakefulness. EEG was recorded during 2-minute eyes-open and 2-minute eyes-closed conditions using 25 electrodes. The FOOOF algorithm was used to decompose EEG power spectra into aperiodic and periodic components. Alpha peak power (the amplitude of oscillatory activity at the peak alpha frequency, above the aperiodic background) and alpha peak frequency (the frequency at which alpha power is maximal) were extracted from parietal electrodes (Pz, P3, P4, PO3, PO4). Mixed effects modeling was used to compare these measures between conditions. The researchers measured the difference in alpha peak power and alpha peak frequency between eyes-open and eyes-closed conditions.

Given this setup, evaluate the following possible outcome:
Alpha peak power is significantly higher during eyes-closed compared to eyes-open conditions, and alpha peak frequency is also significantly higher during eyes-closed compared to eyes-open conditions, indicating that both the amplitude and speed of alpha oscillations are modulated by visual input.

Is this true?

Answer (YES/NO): NO